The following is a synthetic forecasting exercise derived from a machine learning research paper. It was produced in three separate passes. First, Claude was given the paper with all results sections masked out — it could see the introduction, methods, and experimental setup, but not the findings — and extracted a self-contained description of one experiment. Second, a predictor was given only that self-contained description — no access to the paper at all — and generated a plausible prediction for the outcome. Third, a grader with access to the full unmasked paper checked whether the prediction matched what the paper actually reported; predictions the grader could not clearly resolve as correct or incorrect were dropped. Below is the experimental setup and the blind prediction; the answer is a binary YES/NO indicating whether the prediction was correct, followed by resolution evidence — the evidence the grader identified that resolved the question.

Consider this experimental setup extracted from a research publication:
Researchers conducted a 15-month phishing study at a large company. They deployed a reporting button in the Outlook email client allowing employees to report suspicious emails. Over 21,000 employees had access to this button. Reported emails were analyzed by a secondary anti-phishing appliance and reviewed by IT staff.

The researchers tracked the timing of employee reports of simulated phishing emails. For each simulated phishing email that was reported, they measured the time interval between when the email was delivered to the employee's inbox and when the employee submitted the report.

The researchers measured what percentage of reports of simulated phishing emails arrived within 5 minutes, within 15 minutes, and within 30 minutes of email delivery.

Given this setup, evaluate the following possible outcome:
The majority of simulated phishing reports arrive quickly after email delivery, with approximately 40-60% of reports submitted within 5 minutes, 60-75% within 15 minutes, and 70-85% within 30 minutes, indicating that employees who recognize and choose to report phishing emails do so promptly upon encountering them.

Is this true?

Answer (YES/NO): NO